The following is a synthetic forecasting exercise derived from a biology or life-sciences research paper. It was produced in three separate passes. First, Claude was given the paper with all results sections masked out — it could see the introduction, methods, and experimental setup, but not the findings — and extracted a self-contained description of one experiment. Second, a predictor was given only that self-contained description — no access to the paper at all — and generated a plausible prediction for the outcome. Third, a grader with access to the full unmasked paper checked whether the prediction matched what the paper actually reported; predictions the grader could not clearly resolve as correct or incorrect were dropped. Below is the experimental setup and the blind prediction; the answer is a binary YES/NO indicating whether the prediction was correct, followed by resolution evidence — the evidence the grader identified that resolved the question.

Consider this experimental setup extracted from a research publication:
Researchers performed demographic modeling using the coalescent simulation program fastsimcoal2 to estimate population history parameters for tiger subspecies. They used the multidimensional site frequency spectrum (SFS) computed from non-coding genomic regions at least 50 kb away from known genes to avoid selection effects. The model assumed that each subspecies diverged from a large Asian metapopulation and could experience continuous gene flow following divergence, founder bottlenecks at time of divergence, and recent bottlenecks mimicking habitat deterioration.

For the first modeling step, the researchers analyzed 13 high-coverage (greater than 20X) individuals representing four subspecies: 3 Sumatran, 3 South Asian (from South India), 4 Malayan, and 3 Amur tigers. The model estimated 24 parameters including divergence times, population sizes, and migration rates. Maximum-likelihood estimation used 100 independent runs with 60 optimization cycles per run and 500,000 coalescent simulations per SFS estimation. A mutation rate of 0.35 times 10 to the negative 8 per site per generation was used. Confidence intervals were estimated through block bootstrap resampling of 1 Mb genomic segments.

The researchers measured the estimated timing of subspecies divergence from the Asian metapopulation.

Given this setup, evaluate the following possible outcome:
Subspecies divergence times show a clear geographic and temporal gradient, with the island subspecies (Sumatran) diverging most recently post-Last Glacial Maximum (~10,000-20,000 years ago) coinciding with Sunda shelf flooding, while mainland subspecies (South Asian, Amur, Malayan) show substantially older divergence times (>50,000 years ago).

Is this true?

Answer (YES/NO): NO